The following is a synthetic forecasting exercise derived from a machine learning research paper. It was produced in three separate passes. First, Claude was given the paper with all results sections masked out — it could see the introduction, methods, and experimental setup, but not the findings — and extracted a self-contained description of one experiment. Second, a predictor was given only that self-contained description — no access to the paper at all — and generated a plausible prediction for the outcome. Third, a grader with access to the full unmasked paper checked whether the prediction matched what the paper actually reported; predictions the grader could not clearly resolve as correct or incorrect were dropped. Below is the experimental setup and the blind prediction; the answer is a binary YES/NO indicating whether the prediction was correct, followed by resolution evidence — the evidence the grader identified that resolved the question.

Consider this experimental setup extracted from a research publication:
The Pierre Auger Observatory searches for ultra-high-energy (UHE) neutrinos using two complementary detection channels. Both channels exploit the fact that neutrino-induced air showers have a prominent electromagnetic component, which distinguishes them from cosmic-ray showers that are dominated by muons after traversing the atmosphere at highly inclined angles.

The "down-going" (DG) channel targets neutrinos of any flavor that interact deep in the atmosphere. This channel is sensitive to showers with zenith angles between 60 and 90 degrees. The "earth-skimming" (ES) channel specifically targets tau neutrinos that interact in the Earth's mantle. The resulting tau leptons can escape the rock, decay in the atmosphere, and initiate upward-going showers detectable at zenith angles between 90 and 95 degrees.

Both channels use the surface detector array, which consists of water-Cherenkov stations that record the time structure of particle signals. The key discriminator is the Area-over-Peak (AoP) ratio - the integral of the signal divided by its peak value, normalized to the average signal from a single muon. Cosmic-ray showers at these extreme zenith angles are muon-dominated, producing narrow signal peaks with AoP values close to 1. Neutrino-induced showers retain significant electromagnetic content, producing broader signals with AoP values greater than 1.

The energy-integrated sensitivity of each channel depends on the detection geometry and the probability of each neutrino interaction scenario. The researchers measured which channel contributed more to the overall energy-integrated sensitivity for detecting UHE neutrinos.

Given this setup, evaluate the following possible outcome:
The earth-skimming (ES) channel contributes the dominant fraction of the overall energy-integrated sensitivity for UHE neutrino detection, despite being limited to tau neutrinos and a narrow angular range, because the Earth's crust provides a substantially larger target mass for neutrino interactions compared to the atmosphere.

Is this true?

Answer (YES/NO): YES